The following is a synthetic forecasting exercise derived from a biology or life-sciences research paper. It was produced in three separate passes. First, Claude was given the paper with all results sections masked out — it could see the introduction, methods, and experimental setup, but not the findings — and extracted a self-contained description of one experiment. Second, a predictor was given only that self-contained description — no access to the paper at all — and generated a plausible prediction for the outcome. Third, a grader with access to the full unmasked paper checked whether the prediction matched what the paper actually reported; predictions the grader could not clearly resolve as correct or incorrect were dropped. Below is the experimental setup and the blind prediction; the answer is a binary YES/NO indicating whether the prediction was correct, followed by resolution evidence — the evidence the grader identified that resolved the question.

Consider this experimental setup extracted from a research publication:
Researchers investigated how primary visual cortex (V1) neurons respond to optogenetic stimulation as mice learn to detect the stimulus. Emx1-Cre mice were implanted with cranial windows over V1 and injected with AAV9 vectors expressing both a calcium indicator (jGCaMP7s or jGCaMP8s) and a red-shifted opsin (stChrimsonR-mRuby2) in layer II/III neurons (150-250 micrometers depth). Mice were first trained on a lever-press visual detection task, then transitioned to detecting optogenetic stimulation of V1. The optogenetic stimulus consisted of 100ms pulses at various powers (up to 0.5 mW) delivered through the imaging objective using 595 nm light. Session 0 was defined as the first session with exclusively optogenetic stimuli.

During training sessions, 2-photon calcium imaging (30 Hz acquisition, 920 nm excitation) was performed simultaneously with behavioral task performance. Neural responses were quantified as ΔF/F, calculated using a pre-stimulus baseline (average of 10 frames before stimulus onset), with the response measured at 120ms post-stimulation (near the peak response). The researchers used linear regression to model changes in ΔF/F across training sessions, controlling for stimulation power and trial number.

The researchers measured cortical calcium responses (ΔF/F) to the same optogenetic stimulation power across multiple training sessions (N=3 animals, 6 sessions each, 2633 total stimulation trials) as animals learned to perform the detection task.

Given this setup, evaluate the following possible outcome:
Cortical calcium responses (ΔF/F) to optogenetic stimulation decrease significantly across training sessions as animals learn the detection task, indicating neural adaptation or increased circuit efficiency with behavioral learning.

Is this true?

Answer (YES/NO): NO